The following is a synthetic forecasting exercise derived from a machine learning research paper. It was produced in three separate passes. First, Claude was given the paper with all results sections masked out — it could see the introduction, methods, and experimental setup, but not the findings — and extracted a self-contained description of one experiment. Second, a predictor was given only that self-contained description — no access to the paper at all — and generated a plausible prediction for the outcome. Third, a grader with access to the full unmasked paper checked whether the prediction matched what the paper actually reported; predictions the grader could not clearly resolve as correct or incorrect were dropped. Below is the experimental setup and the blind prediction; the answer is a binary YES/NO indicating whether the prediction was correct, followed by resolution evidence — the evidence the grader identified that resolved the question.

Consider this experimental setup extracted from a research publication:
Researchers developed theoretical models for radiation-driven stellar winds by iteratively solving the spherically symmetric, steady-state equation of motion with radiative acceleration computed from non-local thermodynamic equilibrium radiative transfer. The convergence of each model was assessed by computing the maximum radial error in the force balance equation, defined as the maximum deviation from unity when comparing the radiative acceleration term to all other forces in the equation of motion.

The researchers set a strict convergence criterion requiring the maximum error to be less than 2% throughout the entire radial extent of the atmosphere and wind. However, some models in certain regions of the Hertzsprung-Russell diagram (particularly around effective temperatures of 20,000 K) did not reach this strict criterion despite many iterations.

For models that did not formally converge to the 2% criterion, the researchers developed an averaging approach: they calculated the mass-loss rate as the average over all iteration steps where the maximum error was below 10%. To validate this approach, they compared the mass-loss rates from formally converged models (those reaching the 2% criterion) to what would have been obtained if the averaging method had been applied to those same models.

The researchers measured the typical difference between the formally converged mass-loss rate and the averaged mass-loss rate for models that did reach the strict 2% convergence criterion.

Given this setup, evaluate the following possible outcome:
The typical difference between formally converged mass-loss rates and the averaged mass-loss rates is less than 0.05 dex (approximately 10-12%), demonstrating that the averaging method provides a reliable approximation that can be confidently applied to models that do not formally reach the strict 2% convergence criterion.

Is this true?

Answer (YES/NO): YES